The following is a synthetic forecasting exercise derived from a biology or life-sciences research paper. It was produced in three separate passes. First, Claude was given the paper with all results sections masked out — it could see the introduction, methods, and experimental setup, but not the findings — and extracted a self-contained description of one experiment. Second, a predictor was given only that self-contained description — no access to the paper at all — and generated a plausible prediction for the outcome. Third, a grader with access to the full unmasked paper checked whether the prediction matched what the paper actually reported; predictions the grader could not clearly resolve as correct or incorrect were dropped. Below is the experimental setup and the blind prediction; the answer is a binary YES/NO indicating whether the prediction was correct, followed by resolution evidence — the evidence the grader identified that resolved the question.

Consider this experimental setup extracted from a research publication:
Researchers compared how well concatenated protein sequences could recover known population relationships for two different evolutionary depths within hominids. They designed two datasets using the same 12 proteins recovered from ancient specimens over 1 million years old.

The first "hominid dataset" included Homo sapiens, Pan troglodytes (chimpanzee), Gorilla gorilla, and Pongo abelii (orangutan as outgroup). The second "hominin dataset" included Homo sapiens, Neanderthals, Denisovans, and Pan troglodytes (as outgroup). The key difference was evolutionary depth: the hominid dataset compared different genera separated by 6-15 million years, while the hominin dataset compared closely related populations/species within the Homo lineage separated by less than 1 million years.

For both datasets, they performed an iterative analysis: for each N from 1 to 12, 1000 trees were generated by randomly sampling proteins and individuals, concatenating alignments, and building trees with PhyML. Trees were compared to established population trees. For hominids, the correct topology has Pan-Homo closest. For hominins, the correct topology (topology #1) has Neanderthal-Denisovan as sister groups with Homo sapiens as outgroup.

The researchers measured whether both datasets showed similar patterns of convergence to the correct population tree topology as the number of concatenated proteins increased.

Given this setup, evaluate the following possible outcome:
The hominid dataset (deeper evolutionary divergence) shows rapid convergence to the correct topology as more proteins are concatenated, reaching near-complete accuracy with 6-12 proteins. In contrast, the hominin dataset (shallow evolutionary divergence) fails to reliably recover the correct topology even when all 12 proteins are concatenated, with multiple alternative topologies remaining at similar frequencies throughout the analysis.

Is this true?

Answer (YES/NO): NO